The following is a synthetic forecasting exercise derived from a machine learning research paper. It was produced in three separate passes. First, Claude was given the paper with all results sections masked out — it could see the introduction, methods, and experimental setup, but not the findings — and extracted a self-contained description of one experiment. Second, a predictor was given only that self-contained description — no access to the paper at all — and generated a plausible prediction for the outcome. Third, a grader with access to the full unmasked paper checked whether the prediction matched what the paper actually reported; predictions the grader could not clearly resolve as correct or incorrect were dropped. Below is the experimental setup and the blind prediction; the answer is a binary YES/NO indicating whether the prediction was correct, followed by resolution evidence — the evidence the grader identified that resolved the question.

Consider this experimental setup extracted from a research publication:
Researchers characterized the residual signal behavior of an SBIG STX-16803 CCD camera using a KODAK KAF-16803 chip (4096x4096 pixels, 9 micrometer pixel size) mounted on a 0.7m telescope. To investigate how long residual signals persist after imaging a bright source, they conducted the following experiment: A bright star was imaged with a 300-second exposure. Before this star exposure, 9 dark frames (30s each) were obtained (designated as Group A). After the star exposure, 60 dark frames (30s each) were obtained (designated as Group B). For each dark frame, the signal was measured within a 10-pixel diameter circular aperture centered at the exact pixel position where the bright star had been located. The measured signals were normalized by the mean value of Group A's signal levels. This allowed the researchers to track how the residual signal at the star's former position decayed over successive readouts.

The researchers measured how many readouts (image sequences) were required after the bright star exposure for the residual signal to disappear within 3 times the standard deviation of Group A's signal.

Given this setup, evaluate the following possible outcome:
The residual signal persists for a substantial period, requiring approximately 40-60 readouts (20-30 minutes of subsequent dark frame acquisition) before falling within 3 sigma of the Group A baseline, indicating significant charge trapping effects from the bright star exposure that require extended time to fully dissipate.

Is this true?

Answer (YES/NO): NO